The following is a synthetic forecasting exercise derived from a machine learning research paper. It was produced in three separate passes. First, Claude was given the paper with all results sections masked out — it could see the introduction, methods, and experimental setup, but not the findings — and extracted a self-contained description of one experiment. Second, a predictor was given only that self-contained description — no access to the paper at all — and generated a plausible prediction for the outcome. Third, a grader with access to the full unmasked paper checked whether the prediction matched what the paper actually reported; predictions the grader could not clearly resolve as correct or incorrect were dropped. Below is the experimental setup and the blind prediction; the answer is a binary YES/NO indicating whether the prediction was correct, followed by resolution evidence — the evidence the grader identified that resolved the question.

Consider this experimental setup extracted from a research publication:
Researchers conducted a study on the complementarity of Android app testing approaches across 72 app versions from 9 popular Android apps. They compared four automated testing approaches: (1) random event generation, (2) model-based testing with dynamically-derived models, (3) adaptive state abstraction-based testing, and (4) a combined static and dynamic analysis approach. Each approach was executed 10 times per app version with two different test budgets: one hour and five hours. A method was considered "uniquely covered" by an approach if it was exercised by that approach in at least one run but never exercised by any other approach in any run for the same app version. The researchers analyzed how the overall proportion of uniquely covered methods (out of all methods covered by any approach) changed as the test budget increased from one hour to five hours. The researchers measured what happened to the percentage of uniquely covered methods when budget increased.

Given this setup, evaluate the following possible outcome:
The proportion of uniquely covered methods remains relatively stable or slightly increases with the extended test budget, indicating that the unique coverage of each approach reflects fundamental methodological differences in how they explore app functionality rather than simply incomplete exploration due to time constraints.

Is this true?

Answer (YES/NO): NO